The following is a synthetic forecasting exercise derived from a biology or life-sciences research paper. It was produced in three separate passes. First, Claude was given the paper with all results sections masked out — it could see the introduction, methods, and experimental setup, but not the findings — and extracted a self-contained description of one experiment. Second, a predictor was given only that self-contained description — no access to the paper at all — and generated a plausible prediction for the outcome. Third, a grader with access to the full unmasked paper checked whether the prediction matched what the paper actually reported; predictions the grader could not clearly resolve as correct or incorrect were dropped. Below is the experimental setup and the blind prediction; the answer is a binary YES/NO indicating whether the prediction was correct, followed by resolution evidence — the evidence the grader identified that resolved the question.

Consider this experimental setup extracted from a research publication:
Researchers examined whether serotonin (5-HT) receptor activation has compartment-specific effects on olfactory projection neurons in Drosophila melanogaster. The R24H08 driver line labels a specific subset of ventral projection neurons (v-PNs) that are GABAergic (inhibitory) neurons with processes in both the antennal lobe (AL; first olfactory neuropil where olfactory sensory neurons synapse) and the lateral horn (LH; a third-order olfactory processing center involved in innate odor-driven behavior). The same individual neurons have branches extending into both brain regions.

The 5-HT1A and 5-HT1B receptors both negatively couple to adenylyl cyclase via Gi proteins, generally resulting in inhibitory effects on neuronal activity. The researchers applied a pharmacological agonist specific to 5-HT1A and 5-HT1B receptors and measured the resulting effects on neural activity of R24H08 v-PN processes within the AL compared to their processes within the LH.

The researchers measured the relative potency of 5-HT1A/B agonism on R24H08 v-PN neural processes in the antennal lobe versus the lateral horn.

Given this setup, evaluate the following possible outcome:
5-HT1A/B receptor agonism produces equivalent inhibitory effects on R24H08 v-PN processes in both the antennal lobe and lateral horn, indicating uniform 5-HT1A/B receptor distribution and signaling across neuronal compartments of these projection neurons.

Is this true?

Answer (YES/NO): NO